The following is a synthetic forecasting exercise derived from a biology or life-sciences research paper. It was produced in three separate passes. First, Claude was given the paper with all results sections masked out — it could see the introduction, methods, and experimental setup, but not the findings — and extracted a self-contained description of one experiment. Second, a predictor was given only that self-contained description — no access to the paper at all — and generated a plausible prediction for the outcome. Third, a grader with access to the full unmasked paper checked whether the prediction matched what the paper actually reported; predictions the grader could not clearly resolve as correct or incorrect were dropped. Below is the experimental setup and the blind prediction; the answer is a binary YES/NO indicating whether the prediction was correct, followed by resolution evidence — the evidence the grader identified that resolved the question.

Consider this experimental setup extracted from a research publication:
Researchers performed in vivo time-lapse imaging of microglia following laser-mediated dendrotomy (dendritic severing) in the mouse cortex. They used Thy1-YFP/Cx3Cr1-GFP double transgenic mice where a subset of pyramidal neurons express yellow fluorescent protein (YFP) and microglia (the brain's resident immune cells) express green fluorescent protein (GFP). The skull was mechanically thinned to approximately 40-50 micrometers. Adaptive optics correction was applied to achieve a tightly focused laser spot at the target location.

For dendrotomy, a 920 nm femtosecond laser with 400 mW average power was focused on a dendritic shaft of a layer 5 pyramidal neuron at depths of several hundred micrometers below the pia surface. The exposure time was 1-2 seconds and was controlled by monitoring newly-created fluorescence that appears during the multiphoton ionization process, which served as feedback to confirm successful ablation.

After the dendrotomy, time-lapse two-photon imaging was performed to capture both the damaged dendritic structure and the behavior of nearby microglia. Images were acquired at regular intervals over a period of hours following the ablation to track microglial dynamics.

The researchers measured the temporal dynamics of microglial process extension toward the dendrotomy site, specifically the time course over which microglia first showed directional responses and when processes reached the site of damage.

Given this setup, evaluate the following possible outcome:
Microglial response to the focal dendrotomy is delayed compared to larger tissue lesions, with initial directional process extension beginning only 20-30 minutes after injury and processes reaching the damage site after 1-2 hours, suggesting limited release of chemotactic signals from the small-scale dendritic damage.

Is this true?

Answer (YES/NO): NO